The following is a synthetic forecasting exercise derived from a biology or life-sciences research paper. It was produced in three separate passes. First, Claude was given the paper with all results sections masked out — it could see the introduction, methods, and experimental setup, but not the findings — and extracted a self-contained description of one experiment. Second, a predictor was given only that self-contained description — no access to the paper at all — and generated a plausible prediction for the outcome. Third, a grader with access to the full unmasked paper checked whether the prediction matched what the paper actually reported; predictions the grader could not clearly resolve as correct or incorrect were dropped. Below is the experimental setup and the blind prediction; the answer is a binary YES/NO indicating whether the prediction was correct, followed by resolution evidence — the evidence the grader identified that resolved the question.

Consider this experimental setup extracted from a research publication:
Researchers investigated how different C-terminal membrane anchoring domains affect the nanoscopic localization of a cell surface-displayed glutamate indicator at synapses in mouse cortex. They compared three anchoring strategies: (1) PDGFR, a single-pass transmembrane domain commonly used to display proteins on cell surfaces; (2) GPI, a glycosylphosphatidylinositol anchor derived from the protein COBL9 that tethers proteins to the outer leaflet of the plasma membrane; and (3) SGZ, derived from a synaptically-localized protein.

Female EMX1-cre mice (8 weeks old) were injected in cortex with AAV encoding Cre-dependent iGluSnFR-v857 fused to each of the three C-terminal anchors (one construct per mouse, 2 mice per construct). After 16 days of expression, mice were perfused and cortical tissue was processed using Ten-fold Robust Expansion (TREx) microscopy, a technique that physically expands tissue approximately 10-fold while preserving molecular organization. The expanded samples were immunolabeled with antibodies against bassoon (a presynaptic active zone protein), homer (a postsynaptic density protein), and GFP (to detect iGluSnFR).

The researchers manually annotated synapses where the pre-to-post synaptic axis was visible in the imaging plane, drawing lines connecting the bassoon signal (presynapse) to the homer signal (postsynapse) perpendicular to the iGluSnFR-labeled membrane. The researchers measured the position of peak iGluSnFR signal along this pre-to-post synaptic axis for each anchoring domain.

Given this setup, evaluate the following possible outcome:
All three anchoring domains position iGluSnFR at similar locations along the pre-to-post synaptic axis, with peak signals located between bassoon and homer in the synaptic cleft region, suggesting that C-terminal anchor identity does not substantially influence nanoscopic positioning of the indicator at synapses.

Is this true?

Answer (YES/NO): NO